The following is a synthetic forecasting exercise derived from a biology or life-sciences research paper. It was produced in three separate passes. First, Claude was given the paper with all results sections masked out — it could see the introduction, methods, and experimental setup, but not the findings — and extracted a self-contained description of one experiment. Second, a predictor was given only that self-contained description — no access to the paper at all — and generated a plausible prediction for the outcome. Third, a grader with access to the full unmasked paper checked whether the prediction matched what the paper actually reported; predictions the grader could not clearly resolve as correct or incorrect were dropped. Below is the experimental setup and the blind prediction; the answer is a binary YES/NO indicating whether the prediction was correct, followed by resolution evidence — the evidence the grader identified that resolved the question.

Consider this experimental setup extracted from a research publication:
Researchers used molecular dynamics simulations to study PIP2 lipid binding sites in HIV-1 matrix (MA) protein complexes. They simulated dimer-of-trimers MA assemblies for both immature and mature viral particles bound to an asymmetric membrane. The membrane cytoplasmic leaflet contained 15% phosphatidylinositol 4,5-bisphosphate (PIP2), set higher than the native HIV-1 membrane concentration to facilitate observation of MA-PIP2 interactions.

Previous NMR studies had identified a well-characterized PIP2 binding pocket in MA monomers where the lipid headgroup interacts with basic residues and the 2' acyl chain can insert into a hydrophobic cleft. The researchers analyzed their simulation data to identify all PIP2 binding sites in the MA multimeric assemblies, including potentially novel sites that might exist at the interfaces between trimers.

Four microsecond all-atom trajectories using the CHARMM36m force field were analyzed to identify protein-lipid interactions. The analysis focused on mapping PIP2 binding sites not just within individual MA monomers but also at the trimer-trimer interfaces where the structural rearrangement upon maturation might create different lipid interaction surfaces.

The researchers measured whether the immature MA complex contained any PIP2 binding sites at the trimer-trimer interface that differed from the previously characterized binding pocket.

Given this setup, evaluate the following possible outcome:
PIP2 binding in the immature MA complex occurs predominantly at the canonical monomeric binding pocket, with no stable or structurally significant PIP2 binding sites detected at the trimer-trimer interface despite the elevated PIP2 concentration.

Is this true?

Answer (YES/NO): NO